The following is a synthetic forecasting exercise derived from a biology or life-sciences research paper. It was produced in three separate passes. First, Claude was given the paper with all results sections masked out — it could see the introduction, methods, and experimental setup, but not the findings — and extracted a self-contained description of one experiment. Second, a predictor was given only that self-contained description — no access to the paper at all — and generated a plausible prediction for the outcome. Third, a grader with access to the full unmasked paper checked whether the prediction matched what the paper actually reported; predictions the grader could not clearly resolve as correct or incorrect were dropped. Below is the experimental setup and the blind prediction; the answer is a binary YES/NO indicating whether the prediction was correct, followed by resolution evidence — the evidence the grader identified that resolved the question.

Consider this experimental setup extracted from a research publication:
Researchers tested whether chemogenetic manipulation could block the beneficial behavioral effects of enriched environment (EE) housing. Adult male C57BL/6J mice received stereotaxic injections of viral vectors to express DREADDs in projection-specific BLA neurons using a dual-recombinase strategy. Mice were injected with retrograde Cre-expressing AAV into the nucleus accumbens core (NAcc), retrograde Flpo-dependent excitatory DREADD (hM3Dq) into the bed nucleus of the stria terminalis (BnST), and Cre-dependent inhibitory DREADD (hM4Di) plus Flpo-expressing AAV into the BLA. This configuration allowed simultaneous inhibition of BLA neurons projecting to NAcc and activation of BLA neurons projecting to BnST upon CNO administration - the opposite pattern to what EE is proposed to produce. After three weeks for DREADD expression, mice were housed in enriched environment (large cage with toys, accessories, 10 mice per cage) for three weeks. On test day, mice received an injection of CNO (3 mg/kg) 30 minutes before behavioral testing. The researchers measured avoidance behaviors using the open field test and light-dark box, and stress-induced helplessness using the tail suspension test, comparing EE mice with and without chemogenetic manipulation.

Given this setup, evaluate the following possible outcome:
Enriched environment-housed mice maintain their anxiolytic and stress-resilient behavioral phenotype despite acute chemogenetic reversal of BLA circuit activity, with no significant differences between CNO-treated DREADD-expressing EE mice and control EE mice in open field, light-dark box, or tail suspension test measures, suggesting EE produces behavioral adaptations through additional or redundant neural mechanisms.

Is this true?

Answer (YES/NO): NO